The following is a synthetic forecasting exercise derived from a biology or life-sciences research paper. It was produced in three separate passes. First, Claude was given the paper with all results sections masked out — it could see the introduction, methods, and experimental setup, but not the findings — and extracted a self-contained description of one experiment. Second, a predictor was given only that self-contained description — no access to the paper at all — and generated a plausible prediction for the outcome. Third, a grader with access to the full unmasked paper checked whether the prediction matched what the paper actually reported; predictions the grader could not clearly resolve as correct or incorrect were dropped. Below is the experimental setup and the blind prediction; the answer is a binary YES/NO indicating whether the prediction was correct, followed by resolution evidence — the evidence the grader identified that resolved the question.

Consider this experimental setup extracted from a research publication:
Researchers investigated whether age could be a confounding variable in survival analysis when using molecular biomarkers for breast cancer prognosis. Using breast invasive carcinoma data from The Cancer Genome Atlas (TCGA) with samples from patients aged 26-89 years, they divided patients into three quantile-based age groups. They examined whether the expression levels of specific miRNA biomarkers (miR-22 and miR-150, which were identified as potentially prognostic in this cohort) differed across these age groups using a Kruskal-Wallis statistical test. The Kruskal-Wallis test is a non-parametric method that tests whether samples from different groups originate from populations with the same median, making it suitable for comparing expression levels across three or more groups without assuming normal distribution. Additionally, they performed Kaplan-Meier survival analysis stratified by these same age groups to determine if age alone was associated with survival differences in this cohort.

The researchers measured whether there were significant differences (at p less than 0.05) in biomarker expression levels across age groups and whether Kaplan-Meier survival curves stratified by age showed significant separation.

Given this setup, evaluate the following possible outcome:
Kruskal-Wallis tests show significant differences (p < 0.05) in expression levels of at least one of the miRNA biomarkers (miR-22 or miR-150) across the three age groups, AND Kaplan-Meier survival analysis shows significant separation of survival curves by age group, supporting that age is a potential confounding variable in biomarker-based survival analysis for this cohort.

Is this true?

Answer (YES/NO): NO